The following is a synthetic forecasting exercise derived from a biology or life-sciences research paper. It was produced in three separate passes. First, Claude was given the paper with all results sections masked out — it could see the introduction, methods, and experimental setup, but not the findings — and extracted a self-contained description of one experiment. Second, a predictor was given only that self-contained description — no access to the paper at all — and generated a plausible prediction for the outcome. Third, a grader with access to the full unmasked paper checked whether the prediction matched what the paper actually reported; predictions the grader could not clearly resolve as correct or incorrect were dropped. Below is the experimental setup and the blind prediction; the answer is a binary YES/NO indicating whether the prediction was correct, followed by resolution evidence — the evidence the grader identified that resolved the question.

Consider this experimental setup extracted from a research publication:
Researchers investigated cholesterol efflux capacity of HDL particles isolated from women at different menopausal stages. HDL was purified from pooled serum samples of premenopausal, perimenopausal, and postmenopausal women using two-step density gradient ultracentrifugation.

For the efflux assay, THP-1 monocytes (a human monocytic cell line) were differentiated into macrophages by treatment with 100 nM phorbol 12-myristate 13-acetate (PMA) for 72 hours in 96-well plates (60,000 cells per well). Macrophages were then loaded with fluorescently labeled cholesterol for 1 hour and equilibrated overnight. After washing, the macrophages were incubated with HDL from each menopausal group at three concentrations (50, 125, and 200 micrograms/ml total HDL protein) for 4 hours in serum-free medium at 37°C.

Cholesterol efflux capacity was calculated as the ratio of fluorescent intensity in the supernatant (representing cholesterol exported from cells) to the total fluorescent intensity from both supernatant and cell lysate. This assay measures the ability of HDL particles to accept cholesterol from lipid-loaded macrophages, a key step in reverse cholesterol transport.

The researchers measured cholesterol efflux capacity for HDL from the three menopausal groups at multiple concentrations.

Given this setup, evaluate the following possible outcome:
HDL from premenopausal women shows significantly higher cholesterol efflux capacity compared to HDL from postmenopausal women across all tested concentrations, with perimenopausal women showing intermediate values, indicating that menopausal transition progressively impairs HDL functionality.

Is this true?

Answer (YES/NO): NO